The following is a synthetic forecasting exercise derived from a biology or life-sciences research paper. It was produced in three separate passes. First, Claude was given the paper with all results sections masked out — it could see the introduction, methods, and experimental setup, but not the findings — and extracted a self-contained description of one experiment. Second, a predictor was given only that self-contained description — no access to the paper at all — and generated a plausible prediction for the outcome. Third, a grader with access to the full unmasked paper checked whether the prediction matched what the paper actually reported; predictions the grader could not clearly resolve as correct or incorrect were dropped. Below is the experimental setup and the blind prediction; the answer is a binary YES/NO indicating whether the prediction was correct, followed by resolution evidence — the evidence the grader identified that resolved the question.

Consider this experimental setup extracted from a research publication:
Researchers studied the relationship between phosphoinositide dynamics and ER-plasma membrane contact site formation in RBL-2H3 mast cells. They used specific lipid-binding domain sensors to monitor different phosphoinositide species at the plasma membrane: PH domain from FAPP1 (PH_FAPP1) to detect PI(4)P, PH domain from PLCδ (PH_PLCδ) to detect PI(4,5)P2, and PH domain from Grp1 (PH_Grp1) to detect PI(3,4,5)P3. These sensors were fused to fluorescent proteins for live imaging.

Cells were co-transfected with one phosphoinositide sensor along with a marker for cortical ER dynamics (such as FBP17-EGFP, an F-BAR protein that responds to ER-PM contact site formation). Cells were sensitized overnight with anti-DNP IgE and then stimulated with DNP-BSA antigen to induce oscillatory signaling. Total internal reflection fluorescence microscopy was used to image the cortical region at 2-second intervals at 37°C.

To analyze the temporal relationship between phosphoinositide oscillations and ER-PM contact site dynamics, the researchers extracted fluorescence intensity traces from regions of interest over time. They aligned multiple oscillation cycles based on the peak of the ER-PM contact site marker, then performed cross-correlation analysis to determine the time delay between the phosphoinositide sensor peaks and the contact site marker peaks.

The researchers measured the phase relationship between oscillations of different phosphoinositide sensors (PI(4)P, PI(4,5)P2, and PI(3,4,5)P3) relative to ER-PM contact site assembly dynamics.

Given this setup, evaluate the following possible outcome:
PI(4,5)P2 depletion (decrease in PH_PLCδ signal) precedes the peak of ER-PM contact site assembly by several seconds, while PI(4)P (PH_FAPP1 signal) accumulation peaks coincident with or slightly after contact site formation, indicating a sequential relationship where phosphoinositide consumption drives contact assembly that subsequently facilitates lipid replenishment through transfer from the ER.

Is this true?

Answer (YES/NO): NO